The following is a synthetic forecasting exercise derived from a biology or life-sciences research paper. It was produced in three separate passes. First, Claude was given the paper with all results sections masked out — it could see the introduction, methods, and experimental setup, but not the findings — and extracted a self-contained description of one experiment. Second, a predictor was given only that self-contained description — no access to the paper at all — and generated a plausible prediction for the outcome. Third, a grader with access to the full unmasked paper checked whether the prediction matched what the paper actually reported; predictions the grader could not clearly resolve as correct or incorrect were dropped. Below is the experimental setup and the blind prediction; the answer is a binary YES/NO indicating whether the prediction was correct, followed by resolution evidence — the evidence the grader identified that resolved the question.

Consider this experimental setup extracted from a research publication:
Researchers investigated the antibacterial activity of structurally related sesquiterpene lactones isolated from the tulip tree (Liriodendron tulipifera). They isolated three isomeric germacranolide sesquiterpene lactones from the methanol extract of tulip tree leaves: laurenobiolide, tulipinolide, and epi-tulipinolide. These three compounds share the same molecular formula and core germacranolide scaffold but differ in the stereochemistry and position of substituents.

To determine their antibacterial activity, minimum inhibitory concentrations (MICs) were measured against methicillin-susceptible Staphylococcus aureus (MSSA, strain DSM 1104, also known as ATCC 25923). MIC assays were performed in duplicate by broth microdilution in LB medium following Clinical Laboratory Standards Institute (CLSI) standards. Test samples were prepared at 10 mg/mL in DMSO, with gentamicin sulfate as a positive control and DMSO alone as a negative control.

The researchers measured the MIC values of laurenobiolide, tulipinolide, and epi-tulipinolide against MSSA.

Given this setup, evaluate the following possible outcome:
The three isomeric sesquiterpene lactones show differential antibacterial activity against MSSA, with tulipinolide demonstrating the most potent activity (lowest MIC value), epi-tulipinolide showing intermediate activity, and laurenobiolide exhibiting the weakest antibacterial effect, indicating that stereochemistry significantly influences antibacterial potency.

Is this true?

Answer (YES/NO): NO